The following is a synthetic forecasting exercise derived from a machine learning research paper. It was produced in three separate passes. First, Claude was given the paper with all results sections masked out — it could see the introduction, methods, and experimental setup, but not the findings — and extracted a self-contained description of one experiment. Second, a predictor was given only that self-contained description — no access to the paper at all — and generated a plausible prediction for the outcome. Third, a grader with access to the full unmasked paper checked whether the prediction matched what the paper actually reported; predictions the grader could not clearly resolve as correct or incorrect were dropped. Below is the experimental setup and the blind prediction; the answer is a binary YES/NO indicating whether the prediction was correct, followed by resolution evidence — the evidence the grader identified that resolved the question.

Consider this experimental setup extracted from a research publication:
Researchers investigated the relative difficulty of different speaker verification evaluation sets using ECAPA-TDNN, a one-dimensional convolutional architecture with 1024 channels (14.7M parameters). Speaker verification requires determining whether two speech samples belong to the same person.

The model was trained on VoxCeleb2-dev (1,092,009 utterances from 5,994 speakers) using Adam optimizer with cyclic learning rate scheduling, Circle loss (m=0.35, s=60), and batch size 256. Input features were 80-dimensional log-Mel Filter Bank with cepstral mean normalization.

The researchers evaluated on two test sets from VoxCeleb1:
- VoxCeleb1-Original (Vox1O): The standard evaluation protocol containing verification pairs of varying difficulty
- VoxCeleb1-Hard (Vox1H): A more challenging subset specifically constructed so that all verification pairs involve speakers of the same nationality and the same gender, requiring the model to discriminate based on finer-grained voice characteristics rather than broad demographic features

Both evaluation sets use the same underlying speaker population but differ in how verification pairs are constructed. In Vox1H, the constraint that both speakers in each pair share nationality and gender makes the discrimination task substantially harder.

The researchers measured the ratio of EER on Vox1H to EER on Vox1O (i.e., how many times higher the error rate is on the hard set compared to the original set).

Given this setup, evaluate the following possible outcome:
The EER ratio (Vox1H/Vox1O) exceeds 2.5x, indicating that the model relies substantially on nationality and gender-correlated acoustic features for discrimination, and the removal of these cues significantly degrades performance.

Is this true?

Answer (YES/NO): NO